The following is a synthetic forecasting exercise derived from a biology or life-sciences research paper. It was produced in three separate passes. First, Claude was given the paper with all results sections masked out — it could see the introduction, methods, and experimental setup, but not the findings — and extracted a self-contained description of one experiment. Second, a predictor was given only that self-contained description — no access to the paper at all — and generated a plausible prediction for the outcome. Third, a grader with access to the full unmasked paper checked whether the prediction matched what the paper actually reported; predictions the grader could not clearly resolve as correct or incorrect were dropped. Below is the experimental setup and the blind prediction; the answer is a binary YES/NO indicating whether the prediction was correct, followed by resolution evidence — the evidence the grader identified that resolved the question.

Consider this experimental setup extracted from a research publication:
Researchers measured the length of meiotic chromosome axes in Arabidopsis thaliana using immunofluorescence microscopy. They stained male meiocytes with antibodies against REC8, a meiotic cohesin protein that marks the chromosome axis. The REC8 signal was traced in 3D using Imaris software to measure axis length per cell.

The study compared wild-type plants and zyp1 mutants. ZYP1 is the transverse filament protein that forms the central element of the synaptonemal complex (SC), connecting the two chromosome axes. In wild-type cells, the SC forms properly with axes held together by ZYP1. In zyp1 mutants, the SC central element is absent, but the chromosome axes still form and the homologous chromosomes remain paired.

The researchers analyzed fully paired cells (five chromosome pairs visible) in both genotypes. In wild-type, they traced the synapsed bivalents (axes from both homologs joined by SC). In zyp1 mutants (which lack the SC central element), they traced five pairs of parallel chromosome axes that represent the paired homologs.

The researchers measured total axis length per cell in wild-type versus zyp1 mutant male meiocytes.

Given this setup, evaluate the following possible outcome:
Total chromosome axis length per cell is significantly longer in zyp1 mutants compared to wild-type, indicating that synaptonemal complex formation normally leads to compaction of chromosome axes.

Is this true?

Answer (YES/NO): NO